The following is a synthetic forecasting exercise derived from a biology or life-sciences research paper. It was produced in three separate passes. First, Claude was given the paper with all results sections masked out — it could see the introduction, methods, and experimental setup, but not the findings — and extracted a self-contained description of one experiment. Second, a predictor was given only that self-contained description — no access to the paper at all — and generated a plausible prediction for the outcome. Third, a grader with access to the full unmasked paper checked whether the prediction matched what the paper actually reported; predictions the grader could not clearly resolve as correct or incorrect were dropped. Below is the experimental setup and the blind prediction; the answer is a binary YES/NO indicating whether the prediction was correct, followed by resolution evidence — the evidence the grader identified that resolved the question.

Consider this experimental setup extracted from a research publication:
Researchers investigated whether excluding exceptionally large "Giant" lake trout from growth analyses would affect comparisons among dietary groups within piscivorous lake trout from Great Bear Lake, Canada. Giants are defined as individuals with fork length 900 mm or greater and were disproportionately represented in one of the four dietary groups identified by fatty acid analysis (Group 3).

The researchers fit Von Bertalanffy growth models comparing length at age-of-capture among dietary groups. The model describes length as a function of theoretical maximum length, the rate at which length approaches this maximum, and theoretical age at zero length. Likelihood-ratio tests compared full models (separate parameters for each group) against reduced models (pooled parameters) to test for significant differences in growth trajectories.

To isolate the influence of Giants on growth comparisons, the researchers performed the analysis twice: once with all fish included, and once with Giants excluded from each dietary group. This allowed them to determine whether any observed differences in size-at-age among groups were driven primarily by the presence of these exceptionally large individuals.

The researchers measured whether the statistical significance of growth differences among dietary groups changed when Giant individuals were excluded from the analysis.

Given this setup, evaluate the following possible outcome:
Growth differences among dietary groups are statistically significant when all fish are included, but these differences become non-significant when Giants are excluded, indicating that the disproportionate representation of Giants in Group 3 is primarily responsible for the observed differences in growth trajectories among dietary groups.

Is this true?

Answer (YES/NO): NO